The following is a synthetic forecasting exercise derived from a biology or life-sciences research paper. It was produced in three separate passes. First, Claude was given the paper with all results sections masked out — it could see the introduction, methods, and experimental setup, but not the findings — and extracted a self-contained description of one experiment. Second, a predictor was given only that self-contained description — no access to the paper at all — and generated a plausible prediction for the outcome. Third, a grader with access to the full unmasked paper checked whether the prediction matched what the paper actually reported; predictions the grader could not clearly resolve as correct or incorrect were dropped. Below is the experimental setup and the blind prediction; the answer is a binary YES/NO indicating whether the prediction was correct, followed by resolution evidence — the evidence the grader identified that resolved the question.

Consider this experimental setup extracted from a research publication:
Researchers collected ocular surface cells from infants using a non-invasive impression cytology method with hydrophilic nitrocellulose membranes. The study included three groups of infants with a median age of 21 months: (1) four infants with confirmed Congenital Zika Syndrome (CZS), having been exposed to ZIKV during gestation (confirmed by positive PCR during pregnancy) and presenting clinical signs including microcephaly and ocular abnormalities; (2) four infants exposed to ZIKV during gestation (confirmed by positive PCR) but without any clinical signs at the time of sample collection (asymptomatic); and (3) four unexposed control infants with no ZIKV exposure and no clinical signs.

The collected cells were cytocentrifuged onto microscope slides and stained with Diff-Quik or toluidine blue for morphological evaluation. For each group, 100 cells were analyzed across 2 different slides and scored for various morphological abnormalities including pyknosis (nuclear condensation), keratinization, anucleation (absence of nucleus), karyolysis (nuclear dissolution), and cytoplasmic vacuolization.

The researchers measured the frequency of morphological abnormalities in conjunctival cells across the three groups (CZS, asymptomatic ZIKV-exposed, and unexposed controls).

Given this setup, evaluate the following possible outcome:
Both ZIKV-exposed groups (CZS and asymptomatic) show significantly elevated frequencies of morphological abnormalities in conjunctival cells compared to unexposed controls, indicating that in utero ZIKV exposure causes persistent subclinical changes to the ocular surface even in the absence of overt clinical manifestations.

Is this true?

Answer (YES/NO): YES